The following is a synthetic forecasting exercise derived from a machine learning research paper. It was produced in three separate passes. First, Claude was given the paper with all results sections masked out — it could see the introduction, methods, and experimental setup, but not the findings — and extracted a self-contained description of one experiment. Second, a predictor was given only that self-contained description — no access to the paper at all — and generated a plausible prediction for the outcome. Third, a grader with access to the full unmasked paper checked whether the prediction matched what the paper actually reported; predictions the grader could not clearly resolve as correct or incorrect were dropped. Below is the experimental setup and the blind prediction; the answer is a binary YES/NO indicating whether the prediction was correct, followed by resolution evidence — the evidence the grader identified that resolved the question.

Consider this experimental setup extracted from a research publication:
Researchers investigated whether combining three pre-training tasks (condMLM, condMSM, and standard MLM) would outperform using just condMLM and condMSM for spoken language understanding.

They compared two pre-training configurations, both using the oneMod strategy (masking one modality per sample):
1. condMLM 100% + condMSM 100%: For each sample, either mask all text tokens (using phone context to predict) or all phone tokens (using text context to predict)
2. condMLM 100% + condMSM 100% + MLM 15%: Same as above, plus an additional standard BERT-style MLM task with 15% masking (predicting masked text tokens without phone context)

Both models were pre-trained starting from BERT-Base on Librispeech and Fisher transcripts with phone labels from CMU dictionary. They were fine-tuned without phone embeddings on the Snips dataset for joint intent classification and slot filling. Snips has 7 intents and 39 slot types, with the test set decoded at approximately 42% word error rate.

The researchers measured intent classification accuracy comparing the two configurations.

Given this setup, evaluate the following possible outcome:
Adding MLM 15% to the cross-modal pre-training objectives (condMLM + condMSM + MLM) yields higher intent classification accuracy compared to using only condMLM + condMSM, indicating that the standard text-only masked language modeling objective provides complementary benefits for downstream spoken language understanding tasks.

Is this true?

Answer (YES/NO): NO